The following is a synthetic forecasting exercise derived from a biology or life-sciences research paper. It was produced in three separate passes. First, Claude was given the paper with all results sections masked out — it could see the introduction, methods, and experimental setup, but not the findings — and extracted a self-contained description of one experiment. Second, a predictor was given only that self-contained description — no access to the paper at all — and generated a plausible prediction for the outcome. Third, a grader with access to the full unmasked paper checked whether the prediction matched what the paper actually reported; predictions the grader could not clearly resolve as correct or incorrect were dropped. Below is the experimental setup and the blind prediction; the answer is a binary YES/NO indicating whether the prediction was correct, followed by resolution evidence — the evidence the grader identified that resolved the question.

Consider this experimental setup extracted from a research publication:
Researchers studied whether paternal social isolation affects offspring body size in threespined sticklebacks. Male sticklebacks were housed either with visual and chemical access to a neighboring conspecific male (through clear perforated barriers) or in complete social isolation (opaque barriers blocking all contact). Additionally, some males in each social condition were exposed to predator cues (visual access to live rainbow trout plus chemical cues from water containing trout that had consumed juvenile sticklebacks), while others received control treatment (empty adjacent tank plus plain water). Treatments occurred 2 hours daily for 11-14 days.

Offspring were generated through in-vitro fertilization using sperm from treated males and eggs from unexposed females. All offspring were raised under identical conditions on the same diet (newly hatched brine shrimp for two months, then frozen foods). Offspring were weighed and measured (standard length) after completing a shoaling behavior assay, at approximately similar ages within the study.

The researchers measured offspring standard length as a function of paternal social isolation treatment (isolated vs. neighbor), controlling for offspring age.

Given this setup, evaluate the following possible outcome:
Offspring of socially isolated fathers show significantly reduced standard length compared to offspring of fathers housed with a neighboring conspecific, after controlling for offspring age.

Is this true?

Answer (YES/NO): NO